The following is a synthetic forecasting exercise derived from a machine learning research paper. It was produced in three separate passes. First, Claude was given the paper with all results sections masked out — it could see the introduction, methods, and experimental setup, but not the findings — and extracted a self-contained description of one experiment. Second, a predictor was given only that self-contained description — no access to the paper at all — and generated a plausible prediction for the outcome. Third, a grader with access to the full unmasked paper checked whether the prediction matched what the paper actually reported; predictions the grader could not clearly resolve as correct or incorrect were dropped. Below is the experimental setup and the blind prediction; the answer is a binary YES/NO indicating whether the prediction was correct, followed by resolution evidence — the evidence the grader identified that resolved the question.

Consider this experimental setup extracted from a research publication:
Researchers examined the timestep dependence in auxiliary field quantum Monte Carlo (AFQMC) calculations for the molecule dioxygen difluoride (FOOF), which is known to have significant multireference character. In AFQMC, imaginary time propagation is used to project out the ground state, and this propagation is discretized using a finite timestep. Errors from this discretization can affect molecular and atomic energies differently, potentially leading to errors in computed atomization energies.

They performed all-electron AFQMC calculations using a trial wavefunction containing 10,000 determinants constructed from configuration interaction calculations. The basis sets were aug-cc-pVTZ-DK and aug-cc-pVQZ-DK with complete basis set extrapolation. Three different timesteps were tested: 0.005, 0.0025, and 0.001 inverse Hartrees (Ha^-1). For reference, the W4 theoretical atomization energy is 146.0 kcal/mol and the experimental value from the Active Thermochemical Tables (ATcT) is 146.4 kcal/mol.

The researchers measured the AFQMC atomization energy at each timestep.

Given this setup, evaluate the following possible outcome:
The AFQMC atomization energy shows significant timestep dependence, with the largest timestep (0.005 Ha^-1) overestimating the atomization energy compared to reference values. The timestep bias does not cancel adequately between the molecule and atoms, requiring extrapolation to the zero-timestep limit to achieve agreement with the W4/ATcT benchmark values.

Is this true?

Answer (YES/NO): NO